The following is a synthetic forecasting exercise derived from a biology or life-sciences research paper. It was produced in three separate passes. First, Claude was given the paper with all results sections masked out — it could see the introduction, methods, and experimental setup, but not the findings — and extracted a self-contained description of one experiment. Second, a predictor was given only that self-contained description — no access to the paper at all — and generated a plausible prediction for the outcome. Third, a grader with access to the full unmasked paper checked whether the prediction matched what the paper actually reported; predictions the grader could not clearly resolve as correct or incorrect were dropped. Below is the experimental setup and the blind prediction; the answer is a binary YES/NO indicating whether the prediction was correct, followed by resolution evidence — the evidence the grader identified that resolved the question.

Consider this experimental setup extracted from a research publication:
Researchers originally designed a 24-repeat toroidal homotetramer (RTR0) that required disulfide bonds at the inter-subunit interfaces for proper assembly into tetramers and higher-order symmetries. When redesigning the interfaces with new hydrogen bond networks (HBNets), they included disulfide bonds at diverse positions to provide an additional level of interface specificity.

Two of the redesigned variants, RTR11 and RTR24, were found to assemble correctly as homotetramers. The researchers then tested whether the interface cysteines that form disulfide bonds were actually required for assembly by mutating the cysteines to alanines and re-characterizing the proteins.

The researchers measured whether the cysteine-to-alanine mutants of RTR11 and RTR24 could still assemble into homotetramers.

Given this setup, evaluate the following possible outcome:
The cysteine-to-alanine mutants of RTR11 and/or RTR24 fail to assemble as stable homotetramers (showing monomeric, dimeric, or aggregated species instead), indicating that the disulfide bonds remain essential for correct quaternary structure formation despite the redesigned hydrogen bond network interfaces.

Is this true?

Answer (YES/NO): NO